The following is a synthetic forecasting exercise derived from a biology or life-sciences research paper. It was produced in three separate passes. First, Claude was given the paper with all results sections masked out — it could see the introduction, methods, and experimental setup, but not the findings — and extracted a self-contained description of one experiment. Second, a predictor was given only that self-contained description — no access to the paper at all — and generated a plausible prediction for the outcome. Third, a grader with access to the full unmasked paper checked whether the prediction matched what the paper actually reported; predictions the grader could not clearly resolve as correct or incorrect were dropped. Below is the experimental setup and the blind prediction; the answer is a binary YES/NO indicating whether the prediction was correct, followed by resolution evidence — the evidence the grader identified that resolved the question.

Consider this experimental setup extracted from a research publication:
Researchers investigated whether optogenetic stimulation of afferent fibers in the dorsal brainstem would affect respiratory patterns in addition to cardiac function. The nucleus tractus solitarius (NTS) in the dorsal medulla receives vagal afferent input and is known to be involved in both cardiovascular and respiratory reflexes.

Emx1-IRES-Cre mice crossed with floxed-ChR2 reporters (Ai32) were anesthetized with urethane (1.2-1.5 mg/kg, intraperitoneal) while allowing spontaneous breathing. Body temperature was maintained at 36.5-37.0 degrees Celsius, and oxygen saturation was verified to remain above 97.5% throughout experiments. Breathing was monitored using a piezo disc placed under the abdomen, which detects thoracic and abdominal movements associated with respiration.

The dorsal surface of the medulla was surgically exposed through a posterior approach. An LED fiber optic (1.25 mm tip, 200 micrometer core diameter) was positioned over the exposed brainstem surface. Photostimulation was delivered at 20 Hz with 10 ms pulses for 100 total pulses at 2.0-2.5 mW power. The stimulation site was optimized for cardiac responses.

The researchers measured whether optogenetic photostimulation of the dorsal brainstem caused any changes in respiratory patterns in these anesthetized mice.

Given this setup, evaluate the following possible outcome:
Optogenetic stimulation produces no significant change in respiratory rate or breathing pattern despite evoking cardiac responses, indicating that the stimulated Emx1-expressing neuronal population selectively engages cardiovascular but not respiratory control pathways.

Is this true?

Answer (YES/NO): NO